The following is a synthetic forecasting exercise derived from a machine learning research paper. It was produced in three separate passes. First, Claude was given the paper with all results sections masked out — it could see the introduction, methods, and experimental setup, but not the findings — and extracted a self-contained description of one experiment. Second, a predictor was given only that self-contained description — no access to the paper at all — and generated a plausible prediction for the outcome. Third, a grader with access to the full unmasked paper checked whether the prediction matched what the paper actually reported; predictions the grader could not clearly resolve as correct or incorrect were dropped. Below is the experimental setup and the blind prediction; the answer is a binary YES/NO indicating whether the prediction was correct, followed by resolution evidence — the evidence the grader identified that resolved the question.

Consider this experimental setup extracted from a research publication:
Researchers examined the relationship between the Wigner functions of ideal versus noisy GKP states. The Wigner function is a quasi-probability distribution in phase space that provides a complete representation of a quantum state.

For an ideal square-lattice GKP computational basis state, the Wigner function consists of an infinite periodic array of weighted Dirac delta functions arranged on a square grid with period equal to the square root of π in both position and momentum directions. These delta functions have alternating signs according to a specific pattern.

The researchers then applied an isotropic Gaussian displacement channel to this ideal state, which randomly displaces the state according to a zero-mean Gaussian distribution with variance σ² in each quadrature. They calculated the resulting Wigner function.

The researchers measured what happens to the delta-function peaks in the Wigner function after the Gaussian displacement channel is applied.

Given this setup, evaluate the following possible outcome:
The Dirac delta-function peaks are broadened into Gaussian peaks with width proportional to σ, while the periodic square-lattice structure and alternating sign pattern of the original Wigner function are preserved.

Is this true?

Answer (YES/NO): YES